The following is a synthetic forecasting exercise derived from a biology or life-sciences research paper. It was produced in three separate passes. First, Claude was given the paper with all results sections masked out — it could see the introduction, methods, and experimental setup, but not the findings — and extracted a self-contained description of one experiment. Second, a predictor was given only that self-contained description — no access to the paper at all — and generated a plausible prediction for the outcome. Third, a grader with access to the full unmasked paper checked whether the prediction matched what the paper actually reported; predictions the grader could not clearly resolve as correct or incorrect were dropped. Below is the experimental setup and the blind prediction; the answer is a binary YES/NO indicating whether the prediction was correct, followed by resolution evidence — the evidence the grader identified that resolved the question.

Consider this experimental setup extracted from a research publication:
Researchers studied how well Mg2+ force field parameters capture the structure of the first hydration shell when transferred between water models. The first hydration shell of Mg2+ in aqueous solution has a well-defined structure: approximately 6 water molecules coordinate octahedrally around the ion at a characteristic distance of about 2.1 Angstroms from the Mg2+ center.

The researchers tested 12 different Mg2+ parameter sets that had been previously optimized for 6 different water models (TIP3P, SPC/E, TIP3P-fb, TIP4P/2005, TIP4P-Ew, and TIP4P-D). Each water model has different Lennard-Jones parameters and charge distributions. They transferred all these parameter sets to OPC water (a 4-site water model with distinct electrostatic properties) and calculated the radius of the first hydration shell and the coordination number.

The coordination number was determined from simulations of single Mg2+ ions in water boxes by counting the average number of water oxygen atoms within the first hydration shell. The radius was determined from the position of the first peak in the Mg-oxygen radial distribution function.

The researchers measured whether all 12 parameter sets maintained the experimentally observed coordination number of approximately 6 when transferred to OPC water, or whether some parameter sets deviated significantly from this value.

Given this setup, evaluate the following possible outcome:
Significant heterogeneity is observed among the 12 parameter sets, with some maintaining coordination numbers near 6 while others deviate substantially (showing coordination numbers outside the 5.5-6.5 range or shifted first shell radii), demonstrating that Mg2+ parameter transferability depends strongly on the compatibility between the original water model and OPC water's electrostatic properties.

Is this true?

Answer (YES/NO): NO